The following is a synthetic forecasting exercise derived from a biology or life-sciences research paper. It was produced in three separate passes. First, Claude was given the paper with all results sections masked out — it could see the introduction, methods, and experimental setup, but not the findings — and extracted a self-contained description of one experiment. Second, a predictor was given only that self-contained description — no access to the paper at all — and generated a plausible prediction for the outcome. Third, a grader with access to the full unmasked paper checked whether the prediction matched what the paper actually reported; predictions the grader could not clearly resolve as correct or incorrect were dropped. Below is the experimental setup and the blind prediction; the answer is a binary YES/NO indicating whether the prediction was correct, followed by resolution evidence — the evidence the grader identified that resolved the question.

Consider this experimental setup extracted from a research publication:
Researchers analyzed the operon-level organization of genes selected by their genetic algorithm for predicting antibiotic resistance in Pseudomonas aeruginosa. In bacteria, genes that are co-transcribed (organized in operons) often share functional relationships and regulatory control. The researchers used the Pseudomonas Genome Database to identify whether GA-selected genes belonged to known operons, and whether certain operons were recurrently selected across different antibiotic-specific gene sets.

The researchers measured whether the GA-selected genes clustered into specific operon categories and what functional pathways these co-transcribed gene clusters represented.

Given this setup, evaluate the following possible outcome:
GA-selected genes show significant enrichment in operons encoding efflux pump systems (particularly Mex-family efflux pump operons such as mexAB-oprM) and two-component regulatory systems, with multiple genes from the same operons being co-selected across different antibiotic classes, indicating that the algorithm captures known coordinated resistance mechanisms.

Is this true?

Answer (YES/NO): NO